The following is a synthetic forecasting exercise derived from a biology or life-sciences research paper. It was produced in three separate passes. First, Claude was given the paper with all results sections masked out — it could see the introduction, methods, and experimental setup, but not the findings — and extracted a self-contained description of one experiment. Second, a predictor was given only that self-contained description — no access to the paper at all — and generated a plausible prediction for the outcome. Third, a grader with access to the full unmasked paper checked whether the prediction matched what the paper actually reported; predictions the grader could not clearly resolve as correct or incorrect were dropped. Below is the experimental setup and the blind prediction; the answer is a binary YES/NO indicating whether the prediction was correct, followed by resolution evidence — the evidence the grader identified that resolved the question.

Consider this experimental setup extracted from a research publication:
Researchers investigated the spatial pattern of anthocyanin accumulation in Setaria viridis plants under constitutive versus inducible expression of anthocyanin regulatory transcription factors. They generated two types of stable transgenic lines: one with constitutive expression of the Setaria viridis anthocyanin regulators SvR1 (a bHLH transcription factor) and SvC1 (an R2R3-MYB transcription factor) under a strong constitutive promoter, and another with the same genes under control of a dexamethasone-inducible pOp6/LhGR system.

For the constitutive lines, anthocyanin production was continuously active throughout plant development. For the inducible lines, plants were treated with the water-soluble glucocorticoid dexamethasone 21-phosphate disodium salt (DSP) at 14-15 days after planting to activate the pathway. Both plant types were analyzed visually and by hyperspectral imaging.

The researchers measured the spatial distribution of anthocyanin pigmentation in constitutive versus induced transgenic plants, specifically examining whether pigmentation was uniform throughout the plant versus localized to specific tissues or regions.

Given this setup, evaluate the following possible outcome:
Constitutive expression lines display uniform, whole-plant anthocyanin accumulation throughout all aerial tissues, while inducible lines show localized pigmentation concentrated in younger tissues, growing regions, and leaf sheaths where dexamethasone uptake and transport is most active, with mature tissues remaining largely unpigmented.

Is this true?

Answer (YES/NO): NO